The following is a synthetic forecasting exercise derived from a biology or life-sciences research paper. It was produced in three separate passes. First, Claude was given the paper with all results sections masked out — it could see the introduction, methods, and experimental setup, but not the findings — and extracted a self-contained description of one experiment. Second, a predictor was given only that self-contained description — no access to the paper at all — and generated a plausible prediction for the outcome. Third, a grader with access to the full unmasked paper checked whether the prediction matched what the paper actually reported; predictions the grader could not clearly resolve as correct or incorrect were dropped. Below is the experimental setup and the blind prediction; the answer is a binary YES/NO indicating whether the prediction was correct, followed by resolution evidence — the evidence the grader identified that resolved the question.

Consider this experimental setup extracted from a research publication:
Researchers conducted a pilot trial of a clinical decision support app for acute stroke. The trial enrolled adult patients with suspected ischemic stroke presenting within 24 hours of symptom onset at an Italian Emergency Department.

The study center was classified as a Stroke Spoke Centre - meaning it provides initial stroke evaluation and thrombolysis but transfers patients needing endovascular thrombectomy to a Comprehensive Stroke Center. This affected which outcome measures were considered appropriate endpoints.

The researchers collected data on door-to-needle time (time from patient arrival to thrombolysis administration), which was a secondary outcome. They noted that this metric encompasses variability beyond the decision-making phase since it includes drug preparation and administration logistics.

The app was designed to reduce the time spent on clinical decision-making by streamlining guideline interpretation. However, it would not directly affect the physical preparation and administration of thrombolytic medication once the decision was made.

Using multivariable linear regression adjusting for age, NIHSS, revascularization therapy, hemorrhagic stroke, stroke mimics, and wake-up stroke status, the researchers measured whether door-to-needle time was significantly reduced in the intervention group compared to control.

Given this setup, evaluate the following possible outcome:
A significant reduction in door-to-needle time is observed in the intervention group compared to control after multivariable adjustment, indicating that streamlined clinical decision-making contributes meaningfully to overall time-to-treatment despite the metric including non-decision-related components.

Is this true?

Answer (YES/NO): NO